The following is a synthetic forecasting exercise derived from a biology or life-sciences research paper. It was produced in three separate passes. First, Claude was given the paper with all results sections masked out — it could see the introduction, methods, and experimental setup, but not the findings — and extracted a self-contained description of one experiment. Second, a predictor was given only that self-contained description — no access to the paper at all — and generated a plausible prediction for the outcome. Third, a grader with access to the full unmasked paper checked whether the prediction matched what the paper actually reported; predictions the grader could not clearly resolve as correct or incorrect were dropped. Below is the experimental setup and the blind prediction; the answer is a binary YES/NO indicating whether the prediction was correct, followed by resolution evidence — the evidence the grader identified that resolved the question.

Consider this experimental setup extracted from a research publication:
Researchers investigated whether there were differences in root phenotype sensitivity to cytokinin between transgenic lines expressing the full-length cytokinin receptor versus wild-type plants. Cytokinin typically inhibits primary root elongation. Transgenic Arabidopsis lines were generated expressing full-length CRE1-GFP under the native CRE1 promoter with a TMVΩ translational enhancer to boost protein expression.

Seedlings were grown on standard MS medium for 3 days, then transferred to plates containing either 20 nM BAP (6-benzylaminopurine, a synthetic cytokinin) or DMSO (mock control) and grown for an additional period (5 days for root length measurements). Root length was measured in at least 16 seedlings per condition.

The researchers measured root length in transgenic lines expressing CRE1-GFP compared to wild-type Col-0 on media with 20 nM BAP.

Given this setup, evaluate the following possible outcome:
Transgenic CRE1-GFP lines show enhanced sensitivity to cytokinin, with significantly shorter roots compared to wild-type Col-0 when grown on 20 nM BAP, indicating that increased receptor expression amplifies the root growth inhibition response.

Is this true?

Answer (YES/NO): NO